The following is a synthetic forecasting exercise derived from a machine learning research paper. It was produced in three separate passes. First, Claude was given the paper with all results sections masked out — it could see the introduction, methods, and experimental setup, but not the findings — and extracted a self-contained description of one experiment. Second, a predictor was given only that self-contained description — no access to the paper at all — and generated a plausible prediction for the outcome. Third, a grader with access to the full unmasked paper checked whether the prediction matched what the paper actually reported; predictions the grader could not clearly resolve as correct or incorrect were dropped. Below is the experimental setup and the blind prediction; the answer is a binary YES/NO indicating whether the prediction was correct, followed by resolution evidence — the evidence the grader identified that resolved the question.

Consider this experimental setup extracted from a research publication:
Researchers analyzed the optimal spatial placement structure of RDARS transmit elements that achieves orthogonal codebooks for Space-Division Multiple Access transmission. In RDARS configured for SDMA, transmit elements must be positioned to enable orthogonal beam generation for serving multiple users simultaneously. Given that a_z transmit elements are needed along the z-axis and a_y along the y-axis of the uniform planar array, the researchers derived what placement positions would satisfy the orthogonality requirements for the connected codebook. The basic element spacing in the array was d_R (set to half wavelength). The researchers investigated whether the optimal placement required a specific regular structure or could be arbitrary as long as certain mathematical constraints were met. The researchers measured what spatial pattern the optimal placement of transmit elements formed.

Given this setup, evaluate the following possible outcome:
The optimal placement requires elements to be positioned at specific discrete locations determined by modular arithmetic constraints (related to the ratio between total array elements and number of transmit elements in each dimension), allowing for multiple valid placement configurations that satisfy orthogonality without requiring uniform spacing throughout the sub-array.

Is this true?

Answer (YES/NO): NO